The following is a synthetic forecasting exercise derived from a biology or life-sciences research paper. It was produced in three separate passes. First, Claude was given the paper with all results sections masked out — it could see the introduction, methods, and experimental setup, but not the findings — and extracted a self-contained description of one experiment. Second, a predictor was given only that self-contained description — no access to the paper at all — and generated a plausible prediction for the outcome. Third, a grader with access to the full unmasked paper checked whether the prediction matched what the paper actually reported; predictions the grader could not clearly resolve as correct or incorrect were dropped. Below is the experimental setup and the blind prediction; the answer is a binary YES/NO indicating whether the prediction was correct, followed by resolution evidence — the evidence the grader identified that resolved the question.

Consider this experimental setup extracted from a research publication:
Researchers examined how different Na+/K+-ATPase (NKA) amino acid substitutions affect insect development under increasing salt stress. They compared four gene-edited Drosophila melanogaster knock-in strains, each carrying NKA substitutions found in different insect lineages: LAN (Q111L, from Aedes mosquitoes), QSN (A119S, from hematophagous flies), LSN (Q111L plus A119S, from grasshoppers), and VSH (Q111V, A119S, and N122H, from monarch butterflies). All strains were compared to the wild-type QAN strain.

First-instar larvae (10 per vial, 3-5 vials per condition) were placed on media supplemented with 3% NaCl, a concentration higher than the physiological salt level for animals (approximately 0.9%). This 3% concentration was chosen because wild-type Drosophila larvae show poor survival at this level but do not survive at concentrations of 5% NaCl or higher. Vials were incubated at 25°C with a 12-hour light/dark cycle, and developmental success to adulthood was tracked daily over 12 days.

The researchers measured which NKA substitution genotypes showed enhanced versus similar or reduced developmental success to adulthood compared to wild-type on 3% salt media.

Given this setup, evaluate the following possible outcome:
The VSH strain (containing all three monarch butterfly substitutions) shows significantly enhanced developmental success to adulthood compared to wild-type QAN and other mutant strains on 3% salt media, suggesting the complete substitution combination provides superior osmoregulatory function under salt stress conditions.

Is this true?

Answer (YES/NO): NO